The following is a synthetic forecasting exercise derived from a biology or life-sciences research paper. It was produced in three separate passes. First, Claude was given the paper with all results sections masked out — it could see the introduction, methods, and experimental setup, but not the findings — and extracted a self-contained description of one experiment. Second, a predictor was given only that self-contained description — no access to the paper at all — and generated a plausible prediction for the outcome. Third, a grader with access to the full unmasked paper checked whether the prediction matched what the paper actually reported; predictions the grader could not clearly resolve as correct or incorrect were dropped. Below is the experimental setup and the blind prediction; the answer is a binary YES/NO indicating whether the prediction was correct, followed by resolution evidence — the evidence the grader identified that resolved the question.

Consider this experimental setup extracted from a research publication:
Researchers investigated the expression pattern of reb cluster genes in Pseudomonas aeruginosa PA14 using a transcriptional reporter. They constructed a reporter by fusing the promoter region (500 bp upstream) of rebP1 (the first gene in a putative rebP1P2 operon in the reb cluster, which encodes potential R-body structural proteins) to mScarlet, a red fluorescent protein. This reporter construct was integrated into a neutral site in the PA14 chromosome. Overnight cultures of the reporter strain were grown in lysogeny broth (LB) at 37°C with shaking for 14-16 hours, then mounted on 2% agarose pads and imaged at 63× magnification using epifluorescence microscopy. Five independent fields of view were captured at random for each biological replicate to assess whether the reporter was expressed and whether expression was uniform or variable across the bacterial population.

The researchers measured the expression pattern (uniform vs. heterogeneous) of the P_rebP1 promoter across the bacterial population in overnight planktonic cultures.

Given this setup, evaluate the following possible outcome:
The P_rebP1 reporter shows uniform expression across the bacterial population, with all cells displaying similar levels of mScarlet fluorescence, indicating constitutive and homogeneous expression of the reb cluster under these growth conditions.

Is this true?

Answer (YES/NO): NO